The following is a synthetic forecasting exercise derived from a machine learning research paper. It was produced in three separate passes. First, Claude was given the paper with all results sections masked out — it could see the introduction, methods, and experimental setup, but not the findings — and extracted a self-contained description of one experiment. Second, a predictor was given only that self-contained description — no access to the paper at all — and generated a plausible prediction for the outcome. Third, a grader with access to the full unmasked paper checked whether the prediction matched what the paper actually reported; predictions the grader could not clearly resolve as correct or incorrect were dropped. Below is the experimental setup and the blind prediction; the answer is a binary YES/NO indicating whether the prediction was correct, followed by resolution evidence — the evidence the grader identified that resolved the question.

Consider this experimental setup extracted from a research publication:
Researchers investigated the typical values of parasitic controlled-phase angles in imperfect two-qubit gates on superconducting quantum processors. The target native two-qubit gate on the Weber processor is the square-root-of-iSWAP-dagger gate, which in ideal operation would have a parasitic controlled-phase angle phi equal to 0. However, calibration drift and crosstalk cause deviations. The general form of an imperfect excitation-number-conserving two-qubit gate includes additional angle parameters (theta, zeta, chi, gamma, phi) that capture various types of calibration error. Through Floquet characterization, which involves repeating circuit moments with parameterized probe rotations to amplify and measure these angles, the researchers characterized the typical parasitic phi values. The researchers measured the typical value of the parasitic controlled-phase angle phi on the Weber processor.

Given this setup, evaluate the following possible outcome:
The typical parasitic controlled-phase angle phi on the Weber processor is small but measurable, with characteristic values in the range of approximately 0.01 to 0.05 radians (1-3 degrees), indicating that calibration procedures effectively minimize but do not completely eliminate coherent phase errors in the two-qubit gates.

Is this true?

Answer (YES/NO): NO